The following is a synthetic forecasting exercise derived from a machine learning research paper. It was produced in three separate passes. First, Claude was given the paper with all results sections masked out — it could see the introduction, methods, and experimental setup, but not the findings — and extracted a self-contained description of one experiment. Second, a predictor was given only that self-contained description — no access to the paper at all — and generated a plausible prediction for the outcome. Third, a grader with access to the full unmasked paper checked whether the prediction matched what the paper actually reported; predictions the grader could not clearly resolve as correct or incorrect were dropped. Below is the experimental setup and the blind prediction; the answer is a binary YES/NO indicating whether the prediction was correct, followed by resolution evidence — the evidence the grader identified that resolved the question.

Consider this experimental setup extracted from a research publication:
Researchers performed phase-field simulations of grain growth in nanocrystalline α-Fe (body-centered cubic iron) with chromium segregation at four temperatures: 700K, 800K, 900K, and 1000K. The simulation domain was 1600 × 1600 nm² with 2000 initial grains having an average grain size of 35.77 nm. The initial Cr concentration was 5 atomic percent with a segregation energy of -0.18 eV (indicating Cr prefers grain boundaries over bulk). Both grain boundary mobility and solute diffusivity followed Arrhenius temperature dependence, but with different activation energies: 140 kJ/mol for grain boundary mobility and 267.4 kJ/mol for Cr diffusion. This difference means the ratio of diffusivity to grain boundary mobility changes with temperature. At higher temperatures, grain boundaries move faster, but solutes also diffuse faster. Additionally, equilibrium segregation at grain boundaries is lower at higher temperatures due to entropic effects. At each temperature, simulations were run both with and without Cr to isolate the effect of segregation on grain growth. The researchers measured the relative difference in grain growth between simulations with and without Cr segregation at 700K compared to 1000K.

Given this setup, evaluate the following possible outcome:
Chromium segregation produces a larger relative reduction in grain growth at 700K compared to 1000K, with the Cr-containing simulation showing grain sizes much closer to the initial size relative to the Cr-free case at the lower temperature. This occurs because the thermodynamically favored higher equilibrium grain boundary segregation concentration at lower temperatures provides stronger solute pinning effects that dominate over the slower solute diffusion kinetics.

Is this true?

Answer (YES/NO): NO